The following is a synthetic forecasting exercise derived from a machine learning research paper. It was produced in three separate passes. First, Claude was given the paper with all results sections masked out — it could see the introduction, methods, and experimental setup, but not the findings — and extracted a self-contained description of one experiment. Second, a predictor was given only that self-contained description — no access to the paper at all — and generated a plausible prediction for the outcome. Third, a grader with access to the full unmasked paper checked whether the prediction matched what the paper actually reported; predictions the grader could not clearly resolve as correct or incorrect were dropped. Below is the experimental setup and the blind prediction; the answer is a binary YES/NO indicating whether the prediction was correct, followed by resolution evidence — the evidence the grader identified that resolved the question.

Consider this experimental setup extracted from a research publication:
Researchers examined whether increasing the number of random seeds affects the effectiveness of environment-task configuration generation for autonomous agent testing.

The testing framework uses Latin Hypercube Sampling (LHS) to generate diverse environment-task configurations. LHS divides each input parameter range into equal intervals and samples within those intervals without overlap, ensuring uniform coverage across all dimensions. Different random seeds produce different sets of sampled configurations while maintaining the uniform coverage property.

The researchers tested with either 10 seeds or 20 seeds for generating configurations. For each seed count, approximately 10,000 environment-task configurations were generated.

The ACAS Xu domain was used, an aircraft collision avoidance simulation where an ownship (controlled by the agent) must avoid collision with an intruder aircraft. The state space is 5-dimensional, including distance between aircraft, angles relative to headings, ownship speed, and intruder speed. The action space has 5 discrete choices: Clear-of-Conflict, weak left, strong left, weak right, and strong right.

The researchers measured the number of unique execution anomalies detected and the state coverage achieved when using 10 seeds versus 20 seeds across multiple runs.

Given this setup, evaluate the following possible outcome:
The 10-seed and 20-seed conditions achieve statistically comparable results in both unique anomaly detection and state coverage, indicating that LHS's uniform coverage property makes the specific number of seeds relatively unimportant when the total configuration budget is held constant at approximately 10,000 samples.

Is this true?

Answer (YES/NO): YES